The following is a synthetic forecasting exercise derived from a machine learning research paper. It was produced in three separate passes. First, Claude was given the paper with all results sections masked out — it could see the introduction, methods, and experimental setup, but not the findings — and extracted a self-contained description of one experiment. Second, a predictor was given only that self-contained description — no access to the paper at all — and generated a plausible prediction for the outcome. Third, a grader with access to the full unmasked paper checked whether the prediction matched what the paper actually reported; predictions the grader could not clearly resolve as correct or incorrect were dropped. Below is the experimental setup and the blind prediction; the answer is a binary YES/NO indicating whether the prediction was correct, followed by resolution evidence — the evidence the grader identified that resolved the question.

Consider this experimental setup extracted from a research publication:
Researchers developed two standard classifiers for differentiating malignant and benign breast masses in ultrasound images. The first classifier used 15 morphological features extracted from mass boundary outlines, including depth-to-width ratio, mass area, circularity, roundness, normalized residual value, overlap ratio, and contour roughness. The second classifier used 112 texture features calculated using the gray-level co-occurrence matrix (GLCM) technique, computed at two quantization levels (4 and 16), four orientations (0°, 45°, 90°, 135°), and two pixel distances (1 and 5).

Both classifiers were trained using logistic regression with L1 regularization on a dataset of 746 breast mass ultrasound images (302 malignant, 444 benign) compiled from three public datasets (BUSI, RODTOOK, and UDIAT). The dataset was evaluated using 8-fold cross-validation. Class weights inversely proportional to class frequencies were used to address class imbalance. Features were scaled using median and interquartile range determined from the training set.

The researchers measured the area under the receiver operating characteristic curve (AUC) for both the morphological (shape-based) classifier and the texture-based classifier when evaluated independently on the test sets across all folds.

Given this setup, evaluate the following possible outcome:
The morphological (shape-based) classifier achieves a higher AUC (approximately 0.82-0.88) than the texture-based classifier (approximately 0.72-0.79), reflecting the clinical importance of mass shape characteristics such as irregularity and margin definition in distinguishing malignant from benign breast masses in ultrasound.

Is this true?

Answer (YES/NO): NO